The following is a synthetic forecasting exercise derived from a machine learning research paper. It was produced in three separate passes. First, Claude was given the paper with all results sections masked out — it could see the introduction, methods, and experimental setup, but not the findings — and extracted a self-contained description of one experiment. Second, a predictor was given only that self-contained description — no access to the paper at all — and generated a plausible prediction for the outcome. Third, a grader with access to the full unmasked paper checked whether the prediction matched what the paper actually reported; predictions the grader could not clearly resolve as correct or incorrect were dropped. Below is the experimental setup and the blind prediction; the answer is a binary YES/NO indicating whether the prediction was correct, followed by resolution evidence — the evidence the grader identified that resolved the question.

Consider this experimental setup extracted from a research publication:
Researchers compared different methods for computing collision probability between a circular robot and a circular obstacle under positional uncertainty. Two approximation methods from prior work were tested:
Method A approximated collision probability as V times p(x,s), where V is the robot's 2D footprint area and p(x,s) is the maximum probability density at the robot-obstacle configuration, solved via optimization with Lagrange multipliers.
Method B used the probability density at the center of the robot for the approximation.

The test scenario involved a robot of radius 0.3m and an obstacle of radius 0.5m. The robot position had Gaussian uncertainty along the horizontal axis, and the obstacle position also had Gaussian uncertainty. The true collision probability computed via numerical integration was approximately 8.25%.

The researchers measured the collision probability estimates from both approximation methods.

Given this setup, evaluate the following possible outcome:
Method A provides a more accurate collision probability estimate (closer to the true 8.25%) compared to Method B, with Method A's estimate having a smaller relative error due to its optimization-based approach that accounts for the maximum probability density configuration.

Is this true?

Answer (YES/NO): NO